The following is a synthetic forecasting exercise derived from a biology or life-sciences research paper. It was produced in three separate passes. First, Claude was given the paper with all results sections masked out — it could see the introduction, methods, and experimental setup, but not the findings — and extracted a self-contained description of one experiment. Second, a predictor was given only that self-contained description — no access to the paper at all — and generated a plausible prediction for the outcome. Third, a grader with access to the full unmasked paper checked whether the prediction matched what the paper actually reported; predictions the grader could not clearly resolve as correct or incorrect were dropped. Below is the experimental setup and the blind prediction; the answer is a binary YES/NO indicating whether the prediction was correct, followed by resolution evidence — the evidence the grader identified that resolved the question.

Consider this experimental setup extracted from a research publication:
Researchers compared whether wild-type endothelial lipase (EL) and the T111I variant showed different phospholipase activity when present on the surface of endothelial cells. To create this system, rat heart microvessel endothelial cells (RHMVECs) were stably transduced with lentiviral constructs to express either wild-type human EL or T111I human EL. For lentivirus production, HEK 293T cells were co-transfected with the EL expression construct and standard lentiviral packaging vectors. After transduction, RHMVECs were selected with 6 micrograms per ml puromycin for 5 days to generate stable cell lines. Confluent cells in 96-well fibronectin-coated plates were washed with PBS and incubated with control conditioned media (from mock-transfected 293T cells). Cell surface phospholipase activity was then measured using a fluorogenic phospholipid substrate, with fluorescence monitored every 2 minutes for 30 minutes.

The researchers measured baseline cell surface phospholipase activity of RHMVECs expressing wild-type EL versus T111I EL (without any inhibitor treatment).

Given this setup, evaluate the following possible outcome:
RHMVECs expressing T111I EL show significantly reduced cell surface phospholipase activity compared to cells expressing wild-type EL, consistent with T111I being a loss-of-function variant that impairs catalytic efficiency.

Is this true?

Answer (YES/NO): NO